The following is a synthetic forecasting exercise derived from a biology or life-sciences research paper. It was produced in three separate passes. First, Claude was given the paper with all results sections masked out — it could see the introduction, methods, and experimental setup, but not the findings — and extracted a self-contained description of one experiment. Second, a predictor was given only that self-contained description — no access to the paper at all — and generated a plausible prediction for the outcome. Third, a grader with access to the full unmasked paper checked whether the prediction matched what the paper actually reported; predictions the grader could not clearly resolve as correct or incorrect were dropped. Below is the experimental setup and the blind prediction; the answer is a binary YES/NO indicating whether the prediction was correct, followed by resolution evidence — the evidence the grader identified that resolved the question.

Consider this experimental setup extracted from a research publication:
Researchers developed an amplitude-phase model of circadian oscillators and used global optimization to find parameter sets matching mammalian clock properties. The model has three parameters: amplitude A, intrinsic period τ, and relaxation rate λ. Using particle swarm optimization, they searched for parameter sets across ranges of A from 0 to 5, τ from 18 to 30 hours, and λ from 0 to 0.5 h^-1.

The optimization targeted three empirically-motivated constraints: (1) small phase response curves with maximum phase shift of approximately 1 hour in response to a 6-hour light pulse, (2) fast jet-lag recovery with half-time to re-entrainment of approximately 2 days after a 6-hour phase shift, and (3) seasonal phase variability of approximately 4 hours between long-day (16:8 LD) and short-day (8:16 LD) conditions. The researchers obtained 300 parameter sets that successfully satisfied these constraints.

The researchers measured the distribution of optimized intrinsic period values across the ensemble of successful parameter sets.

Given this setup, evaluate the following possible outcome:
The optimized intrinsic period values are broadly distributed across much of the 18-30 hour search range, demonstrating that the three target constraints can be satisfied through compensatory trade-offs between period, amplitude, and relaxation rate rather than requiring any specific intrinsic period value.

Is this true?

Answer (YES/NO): NO